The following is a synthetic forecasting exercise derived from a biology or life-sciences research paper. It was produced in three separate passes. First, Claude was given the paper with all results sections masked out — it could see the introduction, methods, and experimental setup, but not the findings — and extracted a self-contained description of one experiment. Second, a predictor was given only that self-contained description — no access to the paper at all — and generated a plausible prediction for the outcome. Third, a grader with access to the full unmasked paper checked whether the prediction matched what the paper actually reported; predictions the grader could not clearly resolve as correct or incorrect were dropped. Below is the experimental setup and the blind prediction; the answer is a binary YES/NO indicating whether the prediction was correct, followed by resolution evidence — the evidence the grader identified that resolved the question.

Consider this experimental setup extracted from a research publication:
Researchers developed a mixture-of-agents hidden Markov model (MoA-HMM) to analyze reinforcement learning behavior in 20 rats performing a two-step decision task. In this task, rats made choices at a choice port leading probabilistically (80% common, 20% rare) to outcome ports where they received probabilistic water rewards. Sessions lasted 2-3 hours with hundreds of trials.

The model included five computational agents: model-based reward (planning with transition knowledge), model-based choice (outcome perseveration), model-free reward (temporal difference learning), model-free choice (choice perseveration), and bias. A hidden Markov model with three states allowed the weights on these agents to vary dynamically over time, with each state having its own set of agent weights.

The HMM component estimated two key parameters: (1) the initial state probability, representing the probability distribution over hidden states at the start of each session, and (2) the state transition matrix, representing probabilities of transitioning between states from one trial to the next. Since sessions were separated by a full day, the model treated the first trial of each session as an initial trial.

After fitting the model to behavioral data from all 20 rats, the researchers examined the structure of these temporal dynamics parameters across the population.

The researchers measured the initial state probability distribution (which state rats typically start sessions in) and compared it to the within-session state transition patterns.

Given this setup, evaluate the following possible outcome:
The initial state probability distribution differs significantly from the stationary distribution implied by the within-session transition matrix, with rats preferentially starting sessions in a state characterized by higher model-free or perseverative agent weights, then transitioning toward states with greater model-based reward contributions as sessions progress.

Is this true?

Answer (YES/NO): NO